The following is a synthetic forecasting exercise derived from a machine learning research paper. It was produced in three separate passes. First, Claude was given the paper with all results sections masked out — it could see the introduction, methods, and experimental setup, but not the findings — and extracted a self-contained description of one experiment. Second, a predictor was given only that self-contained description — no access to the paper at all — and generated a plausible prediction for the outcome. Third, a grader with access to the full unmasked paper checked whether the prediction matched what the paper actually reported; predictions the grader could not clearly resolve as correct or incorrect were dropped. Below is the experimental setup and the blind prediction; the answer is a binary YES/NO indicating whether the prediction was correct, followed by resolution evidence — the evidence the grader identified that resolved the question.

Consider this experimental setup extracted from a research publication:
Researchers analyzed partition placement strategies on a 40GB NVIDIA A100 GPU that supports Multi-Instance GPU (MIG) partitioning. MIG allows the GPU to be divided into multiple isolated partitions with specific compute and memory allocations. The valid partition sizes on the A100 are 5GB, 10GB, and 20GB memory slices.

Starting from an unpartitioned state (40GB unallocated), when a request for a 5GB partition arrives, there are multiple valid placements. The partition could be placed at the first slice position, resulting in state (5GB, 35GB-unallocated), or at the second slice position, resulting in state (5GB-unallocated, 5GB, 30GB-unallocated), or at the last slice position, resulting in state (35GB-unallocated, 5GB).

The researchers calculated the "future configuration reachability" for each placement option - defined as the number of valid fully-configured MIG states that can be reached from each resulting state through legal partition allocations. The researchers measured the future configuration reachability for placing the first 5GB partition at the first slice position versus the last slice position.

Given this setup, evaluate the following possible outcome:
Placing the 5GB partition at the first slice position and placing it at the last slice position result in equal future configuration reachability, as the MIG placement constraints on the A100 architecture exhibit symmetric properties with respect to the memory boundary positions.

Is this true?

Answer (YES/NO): NO